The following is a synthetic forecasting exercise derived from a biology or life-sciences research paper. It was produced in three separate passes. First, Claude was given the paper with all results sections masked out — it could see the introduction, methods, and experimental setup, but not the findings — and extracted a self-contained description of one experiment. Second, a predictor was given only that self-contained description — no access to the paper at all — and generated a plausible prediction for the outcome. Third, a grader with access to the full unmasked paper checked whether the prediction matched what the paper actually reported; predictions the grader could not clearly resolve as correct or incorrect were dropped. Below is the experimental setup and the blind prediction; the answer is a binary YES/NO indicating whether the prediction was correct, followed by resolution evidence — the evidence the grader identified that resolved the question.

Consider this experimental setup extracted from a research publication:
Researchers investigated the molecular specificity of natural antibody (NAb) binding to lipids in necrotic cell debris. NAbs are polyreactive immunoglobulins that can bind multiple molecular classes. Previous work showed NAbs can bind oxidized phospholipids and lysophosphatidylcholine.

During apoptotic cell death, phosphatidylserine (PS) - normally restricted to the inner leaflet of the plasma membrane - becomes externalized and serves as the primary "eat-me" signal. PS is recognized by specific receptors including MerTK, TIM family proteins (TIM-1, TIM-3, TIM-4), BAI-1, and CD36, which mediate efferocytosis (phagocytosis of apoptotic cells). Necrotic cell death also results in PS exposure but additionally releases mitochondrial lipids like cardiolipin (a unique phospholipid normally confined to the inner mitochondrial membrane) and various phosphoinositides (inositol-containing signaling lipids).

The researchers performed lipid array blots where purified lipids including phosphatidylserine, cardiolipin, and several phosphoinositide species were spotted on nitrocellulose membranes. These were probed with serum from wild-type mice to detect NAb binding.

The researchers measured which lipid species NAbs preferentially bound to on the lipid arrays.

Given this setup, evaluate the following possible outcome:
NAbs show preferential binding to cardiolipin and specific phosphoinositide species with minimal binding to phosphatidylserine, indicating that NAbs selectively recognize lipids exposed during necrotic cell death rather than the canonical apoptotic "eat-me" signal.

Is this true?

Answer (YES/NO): YES